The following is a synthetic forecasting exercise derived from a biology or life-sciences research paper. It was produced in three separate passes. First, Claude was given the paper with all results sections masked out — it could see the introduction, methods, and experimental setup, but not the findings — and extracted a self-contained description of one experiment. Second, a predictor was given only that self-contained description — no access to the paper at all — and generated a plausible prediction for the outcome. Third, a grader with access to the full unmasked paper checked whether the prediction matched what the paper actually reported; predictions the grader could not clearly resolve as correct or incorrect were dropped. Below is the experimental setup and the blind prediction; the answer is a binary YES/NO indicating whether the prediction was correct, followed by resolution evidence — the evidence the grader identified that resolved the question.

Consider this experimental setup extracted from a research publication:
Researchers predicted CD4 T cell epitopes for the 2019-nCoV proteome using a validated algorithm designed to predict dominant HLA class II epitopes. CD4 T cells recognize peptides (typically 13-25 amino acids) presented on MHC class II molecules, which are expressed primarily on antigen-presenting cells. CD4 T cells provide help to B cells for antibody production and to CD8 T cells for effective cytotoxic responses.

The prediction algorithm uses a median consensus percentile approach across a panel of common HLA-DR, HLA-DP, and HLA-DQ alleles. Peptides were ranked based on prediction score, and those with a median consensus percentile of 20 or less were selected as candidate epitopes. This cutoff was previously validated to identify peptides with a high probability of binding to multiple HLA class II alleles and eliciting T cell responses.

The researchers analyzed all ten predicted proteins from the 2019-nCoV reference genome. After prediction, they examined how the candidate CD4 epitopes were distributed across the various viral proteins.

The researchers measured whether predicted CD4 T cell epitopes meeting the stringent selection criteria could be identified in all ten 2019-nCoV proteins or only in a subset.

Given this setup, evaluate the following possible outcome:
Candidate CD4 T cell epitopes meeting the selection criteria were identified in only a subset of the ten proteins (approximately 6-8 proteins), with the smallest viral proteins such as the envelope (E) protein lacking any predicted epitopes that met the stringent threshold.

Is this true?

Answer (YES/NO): NO